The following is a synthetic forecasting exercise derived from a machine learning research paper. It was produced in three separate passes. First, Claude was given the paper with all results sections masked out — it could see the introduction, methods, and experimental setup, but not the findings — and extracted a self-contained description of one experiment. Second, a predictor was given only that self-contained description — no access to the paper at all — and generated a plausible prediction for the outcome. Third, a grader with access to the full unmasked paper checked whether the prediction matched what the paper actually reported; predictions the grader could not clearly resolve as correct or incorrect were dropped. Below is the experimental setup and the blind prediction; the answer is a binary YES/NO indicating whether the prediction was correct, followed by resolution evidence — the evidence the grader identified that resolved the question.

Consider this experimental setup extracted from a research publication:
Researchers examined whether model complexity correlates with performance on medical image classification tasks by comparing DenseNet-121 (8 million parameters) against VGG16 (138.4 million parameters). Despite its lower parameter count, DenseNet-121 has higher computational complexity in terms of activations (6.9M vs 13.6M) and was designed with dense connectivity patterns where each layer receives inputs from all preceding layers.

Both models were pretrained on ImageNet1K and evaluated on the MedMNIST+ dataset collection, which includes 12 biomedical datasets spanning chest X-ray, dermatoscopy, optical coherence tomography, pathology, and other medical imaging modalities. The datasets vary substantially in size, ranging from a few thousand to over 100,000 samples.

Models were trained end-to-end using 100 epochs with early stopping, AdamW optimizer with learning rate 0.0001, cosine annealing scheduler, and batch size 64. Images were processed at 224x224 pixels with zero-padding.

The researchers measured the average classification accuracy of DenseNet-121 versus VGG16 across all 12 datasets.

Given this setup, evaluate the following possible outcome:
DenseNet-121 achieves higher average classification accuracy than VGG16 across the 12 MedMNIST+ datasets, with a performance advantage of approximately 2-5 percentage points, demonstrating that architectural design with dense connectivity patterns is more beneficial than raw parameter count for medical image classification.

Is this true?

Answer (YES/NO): NO